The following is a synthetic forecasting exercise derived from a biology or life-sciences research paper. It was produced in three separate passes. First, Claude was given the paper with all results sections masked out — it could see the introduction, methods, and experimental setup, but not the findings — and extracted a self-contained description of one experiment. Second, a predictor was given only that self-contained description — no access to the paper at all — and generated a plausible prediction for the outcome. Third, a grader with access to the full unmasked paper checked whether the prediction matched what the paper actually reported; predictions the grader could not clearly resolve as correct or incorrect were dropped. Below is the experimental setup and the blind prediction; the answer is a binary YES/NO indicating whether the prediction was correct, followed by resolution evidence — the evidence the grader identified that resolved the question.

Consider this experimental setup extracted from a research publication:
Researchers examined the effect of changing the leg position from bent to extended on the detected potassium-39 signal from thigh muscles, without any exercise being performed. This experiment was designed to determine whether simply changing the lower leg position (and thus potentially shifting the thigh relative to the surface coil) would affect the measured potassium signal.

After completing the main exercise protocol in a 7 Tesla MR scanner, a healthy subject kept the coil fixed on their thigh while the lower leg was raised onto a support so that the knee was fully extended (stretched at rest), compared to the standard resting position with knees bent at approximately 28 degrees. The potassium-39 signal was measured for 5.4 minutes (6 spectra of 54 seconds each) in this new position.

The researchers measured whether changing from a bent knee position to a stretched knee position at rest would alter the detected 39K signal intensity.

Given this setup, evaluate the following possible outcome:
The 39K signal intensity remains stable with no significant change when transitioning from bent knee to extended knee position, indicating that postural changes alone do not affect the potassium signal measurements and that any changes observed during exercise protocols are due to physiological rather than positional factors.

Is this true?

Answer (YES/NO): YES